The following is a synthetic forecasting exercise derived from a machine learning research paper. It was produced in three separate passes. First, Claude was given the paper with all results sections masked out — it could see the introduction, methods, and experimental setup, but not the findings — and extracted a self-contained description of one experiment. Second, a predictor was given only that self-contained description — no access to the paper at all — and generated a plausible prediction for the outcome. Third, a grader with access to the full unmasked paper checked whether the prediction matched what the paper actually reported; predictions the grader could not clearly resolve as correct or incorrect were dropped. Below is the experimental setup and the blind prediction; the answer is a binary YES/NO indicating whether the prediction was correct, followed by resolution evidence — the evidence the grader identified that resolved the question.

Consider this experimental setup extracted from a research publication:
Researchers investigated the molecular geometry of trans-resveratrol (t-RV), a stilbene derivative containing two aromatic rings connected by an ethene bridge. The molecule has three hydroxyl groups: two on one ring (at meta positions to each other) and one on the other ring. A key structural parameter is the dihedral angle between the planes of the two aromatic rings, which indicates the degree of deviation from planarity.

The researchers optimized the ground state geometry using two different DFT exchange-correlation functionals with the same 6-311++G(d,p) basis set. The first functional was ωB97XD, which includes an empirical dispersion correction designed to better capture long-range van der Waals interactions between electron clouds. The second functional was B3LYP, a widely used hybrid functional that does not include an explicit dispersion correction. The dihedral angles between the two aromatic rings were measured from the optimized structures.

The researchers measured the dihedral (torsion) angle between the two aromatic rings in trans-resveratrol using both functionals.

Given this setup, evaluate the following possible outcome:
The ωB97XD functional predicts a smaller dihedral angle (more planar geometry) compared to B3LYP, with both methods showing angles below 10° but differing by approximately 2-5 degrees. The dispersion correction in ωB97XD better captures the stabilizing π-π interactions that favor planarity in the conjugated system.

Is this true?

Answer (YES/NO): NO